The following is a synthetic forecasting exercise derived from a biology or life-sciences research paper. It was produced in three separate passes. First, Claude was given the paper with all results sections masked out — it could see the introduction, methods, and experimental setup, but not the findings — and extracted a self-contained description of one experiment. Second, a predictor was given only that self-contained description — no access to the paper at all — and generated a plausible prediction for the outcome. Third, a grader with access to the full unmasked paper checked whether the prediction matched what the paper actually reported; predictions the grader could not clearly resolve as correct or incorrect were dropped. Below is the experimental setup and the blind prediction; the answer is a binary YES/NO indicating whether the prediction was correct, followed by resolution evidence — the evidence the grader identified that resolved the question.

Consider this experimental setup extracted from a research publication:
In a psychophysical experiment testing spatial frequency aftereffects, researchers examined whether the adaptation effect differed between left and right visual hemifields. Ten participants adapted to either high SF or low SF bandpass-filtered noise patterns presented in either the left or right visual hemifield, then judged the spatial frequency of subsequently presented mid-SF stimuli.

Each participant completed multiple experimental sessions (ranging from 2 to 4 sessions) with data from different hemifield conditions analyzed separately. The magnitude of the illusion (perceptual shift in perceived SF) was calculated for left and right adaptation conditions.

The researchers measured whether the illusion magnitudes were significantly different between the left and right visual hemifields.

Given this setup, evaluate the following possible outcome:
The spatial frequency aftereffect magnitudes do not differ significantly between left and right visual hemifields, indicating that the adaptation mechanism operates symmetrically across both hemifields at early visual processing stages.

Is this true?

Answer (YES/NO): YES